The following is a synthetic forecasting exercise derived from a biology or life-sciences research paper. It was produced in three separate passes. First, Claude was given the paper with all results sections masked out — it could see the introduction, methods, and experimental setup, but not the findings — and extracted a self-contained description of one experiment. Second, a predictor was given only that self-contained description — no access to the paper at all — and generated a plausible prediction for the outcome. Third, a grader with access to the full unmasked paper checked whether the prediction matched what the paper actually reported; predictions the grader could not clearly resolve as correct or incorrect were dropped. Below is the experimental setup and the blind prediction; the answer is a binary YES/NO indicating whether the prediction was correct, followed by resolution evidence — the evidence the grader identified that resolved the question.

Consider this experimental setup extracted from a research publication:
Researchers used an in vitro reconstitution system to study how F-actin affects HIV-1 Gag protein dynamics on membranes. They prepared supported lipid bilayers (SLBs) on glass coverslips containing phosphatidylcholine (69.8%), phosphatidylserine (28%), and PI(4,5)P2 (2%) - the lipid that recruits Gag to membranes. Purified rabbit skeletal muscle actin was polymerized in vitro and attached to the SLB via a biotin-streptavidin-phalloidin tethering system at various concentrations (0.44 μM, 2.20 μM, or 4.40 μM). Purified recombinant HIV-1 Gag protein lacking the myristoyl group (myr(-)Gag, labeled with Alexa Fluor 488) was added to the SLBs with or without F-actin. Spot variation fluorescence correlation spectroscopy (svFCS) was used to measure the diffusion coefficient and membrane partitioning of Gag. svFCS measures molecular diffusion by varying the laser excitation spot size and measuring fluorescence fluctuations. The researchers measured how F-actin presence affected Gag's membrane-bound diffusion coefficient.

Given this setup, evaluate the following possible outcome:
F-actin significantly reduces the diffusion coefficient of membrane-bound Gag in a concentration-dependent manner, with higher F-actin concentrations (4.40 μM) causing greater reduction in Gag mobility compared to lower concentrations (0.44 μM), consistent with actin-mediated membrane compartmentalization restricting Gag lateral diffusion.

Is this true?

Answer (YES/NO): YES